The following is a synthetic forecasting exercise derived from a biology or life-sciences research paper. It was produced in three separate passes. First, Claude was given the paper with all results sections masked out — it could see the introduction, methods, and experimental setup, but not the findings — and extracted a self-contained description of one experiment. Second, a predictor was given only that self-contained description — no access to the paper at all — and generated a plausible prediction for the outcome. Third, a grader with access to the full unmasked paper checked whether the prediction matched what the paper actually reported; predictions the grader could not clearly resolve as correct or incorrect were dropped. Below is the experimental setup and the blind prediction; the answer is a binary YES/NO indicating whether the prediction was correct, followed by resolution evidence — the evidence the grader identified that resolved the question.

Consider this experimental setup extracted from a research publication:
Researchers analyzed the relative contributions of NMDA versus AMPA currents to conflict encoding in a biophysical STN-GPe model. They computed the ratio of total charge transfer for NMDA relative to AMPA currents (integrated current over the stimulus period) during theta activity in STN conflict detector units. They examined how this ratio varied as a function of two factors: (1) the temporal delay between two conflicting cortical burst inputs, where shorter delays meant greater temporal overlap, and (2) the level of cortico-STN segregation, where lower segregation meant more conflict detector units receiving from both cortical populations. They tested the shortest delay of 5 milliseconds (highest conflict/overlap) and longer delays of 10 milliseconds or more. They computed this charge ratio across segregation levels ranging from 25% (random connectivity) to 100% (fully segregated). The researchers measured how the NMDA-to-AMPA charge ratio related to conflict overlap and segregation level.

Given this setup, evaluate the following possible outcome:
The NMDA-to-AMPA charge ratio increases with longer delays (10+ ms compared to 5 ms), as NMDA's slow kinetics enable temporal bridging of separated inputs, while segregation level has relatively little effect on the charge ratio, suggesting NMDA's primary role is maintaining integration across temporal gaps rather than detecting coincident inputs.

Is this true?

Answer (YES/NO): NO